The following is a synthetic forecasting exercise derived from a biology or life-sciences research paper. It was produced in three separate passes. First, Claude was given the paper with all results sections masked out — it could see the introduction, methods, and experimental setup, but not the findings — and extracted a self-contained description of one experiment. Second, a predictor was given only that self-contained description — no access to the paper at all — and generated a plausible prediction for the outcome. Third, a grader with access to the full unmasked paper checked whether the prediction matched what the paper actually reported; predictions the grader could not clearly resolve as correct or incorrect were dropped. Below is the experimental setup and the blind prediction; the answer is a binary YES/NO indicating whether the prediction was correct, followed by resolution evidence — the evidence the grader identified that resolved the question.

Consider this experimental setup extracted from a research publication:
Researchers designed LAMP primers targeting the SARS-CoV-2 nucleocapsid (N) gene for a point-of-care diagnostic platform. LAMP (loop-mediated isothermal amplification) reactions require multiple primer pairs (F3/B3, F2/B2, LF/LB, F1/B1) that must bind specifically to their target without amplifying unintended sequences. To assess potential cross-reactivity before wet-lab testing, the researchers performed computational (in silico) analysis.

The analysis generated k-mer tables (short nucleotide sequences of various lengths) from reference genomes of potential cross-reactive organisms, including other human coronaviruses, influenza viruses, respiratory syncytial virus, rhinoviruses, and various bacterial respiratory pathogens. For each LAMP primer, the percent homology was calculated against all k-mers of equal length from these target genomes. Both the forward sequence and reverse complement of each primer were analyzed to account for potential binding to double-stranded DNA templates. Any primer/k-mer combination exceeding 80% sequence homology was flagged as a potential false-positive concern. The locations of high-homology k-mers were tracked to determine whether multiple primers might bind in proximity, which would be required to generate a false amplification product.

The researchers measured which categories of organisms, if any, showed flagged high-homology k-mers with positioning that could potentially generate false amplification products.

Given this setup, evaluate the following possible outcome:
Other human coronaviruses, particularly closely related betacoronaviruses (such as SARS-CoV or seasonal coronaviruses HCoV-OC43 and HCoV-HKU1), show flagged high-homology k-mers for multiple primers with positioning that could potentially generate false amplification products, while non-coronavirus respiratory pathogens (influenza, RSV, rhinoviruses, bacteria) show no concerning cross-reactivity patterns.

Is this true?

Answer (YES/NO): NO